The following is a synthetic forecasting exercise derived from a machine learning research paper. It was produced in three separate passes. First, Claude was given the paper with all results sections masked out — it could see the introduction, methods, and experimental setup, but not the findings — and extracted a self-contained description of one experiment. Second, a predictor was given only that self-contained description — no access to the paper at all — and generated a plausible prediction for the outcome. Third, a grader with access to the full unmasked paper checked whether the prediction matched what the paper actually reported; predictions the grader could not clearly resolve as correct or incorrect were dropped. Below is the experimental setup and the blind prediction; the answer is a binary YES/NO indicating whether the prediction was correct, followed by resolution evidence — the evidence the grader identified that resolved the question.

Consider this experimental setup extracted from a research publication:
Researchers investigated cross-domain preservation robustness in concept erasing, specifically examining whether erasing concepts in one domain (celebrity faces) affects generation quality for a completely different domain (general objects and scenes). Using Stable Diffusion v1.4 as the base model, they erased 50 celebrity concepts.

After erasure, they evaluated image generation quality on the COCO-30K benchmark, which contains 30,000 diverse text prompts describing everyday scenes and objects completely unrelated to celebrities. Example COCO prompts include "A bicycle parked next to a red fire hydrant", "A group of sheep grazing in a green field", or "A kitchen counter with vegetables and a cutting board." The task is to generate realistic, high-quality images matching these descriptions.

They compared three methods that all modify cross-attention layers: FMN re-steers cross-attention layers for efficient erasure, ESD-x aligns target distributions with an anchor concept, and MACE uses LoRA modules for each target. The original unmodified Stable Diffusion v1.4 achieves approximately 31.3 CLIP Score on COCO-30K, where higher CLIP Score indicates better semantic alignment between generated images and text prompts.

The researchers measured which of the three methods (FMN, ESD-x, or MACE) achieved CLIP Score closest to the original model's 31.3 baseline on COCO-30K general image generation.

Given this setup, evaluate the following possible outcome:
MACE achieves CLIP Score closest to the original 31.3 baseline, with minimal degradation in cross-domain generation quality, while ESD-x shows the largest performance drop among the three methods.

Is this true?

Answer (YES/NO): NO